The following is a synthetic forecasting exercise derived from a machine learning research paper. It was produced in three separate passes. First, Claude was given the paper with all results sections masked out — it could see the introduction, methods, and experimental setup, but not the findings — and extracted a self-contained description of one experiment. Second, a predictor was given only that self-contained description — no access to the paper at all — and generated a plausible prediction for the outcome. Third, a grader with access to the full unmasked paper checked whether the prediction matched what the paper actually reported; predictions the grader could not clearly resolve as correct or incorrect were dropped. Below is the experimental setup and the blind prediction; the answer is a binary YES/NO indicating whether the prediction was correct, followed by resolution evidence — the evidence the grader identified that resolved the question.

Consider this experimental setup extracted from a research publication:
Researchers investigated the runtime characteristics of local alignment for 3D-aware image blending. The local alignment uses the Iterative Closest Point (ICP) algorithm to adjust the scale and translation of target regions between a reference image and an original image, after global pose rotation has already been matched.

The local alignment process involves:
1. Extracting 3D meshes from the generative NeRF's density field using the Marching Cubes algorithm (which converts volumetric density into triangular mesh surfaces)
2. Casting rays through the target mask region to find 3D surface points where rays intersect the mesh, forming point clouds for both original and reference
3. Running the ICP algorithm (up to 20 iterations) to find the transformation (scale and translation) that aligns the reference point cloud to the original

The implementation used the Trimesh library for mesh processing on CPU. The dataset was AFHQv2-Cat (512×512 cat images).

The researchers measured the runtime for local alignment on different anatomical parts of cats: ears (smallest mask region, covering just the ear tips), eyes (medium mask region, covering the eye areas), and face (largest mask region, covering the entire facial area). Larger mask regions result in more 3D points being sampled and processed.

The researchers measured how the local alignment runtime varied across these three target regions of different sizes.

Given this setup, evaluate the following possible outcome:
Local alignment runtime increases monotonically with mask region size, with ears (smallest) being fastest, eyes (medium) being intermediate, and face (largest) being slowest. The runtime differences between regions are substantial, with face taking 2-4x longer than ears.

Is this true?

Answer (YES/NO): NO